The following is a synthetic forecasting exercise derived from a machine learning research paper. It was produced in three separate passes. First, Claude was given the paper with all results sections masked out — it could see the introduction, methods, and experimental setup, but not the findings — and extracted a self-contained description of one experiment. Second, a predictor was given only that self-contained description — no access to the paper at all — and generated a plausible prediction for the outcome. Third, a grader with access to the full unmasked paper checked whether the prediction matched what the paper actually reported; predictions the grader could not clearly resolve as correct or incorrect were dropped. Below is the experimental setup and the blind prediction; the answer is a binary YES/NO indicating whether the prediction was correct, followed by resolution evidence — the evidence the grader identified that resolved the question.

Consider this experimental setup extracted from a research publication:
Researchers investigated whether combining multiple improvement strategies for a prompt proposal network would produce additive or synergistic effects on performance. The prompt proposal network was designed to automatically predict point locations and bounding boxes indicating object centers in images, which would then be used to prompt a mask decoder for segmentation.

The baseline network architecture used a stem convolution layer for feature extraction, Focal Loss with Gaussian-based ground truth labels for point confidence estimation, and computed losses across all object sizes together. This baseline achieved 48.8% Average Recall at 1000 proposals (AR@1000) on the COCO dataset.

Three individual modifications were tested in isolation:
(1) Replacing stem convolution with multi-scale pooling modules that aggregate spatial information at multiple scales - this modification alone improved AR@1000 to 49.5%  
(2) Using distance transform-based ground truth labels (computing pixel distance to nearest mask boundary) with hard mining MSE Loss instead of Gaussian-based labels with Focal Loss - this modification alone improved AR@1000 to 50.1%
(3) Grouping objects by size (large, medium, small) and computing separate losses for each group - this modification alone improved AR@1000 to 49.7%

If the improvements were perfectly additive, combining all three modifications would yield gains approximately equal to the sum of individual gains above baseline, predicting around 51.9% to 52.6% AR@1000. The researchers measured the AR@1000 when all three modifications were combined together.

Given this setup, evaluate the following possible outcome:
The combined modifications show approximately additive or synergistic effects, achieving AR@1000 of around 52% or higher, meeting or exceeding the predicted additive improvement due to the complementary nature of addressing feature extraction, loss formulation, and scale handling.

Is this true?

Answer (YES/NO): YES